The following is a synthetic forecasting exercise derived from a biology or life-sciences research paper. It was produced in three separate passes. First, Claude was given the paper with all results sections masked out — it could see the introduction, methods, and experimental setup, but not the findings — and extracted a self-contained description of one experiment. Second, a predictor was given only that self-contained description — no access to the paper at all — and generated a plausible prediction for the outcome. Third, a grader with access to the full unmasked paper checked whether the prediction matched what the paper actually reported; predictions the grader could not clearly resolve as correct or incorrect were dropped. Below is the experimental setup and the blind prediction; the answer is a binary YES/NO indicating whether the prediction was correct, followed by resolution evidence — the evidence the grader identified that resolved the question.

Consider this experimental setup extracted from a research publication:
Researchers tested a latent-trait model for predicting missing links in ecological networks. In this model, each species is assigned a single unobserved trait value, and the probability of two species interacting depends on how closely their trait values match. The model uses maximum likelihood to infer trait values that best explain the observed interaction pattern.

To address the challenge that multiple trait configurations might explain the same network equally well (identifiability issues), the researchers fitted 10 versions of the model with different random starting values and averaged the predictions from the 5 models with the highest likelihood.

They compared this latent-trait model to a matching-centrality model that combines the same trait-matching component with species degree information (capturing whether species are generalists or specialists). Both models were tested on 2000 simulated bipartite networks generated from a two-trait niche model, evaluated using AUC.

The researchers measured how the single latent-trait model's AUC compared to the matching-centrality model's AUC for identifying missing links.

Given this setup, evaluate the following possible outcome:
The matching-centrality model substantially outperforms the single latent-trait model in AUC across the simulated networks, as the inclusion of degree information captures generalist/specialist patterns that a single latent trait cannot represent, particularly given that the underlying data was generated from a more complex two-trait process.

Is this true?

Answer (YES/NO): NO